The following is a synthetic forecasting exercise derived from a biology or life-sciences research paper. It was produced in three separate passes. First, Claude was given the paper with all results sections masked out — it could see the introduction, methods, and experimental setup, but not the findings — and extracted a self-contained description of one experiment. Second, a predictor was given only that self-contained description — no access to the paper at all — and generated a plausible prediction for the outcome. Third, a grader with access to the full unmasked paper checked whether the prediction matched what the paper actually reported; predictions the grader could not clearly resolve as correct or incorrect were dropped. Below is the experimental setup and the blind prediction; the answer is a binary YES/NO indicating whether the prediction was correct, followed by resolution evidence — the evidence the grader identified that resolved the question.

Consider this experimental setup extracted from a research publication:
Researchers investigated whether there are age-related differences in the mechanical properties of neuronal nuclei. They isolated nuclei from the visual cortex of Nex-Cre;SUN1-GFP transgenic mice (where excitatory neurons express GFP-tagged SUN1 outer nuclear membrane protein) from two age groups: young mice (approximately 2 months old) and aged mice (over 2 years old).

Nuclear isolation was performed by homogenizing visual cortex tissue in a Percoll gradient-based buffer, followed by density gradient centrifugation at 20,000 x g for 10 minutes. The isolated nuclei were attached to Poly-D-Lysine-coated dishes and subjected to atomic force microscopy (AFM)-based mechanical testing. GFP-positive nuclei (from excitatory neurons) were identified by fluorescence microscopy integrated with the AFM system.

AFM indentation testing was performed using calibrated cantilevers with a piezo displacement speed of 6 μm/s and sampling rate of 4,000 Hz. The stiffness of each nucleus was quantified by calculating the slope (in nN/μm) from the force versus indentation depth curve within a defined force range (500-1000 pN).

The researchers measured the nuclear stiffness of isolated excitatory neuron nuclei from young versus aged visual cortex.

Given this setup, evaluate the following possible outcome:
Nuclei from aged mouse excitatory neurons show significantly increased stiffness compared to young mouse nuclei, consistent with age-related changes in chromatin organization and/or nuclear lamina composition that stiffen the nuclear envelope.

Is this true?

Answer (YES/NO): YES